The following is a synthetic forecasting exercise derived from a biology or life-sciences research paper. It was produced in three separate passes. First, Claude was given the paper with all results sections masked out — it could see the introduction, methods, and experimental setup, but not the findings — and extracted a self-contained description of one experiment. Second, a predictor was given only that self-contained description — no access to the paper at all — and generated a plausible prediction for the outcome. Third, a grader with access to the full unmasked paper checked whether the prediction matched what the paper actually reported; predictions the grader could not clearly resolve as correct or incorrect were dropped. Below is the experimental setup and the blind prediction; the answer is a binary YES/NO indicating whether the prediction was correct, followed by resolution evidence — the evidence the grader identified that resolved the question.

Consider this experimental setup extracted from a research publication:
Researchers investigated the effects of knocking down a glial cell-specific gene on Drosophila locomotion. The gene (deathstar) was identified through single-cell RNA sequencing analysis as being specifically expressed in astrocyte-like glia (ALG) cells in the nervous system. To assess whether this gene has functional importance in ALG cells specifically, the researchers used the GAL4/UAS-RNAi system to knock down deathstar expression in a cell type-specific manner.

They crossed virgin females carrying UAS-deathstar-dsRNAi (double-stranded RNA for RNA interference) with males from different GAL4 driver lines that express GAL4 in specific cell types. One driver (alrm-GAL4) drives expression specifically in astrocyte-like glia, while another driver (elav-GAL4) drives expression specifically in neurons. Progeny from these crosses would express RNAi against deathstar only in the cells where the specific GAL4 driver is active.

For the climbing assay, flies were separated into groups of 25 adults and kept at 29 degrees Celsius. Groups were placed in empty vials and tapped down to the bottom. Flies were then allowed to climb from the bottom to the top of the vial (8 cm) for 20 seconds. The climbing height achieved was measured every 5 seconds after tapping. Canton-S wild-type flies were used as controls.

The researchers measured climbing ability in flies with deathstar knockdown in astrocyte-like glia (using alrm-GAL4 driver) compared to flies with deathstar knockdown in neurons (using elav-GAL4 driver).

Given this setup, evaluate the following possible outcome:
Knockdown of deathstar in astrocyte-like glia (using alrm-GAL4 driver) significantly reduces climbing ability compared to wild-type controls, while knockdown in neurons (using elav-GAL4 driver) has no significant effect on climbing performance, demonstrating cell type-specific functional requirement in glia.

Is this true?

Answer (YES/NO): YES